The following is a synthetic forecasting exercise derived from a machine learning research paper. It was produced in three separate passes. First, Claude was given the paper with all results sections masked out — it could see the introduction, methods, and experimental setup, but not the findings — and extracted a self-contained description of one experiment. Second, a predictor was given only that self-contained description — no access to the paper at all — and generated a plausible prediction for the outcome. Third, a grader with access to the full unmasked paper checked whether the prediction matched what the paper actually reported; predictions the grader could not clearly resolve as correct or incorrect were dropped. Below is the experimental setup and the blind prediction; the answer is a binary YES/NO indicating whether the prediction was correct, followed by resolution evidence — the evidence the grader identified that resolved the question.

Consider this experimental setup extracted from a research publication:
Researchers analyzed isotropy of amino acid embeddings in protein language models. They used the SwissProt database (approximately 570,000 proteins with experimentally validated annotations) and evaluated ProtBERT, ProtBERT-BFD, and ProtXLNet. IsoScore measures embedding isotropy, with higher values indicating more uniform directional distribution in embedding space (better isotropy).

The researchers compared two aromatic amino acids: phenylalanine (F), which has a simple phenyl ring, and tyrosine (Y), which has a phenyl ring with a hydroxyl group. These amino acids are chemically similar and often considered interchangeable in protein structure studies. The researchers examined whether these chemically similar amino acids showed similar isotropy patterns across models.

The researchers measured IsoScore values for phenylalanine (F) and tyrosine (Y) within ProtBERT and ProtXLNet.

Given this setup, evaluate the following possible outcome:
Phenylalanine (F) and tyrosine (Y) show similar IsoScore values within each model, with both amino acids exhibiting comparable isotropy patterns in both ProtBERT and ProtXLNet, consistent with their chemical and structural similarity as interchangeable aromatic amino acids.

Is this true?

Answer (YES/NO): YES